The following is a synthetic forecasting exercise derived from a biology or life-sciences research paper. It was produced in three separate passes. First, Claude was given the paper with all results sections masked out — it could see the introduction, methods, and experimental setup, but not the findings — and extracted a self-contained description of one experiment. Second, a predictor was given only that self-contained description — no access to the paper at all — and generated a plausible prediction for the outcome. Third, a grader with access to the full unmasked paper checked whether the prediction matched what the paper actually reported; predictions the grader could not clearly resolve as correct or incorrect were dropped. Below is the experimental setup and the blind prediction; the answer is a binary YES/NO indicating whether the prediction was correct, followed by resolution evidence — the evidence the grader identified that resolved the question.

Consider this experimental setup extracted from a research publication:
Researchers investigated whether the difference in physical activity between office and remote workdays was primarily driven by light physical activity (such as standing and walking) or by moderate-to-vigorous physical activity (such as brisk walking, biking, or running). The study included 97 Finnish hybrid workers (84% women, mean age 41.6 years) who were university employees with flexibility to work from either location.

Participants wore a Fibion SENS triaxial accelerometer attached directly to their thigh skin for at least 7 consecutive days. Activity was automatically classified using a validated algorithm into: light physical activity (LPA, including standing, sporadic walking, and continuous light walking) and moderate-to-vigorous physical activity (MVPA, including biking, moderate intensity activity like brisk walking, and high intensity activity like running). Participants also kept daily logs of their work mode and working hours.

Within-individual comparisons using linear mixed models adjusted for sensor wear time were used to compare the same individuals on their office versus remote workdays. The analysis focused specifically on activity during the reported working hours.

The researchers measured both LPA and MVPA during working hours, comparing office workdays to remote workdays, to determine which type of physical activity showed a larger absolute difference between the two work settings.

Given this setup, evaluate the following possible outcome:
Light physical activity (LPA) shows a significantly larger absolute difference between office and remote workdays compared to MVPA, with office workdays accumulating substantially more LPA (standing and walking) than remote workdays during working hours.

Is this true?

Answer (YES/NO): YES